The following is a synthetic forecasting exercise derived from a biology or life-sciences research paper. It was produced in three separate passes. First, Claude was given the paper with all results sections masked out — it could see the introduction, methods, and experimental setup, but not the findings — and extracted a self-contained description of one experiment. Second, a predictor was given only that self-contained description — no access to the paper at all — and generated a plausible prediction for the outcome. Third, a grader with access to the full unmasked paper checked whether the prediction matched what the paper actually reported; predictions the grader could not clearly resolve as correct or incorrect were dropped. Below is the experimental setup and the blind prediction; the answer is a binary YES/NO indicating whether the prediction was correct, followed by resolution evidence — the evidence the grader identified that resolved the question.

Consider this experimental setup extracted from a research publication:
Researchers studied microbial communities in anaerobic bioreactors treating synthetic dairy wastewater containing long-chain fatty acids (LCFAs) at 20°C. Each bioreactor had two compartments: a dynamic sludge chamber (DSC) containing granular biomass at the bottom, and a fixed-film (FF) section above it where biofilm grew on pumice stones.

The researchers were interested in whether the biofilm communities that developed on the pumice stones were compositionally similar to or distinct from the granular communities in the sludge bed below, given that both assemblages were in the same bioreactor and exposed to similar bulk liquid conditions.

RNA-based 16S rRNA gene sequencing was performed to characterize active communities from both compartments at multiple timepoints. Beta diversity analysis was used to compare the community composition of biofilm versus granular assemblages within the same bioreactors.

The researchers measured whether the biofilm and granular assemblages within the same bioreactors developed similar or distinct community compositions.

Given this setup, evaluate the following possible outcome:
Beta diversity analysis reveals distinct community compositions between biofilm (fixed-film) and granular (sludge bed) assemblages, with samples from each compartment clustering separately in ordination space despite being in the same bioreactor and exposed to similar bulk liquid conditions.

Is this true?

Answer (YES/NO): NO